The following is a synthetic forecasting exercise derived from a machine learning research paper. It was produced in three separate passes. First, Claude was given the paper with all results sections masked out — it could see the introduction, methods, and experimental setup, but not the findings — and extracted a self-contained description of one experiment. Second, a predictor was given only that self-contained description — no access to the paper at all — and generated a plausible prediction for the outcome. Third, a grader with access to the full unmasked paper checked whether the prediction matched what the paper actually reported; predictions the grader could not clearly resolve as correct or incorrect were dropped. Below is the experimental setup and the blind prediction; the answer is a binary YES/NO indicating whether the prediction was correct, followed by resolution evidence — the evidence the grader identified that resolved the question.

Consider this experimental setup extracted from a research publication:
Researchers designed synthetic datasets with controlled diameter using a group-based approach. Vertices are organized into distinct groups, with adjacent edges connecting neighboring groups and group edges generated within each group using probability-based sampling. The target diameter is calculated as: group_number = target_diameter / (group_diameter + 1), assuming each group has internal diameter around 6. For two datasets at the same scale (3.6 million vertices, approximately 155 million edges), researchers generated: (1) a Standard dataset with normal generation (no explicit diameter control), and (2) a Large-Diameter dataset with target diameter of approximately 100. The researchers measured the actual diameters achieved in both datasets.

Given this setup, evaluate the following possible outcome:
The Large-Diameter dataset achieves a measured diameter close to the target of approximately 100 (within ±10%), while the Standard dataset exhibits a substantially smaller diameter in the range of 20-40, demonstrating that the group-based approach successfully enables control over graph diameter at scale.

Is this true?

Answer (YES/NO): NO